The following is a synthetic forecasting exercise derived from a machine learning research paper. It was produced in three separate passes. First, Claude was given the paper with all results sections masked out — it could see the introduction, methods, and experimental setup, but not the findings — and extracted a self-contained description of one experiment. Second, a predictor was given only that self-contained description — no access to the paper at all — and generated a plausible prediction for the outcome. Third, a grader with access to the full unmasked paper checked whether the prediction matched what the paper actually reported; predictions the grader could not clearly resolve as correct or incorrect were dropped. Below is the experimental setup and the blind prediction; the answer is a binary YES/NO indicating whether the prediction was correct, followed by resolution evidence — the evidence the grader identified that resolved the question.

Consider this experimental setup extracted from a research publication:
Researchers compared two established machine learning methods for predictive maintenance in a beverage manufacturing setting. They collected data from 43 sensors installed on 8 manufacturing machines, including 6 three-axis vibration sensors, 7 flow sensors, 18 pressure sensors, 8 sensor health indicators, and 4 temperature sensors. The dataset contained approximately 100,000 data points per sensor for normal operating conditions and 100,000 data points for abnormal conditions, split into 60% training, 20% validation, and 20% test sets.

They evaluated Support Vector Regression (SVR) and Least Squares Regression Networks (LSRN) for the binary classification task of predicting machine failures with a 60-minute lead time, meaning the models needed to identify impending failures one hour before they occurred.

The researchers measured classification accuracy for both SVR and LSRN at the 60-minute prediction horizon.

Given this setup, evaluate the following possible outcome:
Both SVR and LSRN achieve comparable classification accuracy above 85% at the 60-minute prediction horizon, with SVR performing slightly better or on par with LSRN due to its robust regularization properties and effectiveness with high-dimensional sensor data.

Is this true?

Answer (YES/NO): NO